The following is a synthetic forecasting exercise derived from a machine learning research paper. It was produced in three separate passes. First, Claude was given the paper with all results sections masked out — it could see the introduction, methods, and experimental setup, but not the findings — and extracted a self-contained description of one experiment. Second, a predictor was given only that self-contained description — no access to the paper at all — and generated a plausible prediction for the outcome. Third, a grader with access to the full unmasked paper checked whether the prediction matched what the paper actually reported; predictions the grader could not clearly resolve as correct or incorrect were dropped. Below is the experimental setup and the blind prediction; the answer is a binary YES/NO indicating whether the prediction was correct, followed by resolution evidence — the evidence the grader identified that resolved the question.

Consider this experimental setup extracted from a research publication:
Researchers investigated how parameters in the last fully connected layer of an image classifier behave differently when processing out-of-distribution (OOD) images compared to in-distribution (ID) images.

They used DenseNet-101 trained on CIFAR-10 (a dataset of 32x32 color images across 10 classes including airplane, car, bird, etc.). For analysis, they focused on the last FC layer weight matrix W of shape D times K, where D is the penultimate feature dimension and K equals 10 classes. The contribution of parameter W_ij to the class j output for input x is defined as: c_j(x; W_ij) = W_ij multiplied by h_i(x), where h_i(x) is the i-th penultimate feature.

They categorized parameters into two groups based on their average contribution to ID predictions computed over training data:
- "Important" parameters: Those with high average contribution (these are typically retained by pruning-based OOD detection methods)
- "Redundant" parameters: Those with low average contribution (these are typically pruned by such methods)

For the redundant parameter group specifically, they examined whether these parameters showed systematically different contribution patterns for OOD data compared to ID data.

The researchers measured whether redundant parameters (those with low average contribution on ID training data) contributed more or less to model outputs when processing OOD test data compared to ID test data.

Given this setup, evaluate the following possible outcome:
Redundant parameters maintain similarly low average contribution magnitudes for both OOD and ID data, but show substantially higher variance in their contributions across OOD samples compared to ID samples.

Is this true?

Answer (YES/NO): NO